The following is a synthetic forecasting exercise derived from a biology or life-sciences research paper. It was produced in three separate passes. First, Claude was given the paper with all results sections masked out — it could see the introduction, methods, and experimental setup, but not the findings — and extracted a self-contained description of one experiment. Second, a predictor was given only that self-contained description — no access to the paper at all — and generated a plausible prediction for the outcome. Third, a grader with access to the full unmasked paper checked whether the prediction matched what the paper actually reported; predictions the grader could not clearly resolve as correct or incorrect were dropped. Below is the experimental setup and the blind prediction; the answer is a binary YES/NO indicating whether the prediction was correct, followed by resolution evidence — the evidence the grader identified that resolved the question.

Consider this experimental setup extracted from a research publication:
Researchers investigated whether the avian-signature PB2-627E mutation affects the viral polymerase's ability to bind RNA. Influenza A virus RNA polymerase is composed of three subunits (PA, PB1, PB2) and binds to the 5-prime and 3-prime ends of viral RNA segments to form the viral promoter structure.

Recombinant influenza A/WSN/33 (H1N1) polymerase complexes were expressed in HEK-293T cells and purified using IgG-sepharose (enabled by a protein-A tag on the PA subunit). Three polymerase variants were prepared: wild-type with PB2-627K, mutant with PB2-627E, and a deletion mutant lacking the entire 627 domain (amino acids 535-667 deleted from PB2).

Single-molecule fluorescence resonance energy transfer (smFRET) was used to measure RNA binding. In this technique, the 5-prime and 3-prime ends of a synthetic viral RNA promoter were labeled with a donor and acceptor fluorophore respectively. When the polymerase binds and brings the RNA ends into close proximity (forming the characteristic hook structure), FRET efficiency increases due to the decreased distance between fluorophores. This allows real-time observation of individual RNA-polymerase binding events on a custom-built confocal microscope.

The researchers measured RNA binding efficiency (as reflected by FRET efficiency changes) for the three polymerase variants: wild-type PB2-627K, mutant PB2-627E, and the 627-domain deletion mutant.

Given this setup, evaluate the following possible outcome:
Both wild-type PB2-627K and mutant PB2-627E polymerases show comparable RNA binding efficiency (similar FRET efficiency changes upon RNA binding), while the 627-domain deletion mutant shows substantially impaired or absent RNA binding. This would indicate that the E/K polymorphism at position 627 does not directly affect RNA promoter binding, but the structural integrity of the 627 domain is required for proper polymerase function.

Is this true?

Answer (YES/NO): NO